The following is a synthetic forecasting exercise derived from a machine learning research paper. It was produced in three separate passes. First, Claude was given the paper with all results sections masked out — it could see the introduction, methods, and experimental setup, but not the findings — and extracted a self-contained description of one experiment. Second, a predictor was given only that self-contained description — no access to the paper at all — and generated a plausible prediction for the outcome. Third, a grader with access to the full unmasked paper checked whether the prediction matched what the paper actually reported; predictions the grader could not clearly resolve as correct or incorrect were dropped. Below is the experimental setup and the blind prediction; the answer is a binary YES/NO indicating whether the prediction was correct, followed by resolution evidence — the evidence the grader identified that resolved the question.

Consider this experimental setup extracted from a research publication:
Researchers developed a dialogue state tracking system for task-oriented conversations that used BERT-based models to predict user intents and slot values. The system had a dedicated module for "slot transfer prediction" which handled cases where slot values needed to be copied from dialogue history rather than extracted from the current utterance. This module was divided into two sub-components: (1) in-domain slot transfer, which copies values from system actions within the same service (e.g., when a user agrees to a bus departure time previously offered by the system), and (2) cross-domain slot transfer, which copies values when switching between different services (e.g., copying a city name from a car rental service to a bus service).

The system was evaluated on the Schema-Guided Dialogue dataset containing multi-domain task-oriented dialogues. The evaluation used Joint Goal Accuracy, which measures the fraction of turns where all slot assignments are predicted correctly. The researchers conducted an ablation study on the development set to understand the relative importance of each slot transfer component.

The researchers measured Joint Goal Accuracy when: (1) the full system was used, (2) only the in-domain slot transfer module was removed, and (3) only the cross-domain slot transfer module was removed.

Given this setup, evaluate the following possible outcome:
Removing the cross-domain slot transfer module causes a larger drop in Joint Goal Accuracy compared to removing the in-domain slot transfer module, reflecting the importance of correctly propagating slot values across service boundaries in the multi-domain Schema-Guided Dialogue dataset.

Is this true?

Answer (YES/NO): NO